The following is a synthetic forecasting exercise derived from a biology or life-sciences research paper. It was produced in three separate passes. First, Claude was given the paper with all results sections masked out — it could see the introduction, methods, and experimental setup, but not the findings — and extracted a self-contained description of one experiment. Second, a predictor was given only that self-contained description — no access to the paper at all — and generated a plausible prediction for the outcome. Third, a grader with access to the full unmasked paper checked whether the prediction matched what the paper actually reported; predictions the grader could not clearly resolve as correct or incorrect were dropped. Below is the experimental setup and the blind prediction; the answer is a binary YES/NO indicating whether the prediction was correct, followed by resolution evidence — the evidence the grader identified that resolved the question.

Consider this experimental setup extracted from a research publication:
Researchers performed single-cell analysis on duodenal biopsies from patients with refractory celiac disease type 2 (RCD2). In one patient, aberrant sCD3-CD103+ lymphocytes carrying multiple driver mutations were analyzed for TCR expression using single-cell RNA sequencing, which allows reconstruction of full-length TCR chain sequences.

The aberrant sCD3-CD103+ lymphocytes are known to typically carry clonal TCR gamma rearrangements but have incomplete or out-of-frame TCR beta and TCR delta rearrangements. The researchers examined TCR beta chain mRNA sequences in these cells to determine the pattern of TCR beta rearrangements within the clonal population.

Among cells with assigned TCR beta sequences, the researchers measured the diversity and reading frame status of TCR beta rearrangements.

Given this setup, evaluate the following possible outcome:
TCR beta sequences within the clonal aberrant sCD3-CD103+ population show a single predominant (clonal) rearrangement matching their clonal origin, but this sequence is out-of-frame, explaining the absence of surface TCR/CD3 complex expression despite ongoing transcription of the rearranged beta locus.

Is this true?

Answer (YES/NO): NO